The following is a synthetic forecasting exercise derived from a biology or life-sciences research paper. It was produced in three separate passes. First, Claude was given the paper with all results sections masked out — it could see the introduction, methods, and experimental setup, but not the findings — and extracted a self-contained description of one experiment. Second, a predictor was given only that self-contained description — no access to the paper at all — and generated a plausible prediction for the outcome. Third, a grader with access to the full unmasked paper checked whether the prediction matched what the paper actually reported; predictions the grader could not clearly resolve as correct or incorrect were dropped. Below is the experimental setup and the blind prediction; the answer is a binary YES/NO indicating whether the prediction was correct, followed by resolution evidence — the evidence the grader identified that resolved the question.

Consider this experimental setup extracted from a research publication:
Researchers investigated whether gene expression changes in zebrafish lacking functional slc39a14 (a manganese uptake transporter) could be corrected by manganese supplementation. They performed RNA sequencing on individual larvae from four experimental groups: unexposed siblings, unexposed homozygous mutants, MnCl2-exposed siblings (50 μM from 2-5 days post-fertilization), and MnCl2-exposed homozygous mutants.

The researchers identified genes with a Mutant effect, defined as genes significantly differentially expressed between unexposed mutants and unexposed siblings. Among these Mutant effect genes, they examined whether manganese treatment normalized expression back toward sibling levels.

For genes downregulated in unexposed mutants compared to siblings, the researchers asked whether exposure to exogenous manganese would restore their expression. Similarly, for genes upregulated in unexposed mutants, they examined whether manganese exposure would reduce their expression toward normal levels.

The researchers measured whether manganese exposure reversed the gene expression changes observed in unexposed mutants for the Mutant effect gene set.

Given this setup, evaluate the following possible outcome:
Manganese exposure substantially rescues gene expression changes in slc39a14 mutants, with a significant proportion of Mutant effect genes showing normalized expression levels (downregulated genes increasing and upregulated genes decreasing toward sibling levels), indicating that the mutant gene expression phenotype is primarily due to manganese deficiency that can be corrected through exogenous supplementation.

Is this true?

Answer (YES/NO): YES